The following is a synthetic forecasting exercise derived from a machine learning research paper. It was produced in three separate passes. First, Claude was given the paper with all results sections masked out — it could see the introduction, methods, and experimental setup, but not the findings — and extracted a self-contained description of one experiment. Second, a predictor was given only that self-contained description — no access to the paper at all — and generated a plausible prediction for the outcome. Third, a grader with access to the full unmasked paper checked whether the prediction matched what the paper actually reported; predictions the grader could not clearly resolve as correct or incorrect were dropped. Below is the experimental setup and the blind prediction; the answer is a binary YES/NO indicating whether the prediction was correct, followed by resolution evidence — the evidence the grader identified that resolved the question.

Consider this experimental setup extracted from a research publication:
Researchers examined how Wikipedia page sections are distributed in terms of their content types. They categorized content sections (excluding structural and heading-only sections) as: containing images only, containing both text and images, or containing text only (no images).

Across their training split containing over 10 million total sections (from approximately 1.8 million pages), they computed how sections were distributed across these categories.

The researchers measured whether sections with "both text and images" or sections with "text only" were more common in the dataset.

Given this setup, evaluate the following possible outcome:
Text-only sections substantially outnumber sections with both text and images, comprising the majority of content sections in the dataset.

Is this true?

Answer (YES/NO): YES